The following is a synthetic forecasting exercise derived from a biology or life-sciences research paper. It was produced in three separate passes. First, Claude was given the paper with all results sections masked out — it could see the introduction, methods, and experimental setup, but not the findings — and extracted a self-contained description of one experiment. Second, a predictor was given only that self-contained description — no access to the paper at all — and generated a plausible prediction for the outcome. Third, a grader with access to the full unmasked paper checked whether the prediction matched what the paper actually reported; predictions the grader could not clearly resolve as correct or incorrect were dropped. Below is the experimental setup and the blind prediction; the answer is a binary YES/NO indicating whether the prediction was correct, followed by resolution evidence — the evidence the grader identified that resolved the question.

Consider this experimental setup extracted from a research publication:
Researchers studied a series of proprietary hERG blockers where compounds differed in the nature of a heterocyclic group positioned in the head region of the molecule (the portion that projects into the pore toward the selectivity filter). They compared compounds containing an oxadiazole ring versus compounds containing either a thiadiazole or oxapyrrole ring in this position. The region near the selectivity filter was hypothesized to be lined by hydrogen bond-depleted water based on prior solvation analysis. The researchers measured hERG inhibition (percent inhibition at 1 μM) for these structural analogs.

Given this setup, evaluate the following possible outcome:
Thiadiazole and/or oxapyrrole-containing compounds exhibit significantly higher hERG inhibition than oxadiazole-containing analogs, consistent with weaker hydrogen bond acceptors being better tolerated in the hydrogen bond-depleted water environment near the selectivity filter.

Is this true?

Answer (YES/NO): YES